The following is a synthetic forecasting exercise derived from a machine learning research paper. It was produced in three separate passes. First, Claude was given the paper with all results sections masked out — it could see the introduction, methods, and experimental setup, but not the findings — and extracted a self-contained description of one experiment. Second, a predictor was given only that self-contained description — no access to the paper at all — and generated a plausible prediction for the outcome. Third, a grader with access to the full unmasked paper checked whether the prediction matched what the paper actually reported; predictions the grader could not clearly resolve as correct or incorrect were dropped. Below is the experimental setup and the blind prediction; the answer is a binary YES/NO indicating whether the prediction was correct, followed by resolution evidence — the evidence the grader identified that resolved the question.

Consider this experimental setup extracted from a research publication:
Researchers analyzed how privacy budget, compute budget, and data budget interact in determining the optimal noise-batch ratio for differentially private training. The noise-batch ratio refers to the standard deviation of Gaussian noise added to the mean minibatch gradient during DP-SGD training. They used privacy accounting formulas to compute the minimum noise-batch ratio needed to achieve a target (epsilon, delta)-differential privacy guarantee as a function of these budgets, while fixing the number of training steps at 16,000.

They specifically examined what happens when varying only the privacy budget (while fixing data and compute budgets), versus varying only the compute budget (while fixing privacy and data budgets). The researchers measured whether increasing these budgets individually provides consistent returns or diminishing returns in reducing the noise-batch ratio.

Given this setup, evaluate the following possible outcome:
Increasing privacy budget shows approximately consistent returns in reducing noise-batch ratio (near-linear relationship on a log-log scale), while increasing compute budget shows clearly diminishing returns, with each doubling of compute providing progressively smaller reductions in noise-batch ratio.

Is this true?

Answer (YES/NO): NO